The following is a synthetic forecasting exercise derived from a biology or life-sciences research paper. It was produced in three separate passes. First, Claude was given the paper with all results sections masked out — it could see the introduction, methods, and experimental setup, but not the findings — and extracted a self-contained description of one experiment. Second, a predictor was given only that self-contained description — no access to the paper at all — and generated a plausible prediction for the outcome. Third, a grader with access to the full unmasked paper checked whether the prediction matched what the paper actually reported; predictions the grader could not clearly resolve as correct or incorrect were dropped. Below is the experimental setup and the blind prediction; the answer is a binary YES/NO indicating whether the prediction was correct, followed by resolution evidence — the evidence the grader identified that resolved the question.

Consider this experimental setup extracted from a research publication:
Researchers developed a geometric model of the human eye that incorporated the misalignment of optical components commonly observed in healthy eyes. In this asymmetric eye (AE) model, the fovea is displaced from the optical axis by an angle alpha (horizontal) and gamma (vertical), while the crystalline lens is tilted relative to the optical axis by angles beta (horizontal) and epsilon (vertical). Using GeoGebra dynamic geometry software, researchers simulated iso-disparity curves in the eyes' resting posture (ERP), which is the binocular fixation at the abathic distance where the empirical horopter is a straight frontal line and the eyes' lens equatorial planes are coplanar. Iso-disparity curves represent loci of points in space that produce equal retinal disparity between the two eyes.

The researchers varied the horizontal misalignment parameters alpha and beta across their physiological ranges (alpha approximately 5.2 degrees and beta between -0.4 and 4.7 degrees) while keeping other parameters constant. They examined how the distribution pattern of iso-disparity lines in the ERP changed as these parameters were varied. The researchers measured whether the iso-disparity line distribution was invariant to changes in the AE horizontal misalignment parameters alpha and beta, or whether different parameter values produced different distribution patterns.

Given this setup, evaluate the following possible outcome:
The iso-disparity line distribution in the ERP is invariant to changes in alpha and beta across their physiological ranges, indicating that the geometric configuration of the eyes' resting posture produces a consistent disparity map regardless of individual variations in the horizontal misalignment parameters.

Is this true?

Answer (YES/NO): YES